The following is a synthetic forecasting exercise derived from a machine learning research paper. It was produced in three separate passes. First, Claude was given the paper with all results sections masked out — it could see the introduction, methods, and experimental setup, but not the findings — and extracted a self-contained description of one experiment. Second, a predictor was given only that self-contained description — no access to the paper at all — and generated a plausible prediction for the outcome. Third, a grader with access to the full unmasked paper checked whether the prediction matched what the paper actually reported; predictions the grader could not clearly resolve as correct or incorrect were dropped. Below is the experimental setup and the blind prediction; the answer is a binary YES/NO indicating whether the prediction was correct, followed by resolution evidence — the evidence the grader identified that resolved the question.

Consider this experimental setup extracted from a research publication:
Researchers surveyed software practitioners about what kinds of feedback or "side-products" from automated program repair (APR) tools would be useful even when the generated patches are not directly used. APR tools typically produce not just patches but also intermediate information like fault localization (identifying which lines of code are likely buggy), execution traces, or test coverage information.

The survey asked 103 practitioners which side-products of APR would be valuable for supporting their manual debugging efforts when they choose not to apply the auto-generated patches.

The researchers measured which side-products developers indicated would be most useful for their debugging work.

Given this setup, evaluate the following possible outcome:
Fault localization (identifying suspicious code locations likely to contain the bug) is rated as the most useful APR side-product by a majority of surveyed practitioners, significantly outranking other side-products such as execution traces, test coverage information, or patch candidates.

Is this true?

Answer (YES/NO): YES